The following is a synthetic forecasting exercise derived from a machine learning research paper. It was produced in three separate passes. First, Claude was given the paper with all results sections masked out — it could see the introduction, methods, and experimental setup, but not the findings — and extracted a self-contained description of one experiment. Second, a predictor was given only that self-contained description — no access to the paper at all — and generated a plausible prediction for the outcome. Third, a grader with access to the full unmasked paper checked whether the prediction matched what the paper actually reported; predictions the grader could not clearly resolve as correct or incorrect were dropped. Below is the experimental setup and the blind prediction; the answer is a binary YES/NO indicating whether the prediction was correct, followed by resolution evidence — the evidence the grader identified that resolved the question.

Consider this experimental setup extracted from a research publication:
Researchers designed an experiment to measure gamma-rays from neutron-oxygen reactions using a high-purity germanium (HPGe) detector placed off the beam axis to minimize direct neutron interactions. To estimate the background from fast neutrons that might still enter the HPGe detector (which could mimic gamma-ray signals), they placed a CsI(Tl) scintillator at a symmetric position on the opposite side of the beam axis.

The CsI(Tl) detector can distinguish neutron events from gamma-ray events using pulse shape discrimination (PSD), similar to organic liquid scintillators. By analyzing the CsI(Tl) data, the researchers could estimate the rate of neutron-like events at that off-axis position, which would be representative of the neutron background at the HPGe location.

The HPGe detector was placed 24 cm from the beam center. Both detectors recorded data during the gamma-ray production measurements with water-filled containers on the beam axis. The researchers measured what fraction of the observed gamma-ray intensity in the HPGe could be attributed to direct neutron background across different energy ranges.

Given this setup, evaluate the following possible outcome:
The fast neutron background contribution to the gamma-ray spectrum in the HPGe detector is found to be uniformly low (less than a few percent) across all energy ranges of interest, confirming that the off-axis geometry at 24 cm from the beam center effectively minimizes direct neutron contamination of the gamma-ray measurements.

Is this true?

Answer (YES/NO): NO